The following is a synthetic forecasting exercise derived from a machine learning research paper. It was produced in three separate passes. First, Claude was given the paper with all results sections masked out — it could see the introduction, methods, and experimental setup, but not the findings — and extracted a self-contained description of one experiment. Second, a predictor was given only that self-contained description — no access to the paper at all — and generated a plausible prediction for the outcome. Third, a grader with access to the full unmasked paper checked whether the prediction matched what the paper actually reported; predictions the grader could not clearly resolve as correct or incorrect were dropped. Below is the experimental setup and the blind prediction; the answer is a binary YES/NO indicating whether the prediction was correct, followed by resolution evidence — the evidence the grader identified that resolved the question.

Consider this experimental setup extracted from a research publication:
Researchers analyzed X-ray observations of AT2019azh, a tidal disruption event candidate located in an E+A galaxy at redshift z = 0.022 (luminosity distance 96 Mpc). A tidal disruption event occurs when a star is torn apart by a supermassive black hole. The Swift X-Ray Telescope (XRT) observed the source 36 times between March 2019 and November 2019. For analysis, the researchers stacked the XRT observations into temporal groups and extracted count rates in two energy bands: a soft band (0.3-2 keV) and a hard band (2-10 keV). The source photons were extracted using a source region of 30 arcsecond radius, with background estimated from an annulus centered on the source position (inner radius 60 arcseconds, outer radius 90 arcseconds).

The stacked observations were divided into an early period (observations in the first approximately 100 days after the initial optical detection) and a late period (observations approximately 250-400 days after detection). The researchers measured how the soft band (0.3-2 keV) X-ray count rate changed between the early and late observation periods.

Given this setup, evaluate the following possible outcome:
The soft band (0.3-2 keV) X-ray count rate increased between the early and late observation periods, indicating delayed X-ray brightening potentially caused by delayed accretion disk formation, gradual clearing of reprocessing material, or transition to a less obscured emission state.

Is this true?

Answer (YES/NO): YES